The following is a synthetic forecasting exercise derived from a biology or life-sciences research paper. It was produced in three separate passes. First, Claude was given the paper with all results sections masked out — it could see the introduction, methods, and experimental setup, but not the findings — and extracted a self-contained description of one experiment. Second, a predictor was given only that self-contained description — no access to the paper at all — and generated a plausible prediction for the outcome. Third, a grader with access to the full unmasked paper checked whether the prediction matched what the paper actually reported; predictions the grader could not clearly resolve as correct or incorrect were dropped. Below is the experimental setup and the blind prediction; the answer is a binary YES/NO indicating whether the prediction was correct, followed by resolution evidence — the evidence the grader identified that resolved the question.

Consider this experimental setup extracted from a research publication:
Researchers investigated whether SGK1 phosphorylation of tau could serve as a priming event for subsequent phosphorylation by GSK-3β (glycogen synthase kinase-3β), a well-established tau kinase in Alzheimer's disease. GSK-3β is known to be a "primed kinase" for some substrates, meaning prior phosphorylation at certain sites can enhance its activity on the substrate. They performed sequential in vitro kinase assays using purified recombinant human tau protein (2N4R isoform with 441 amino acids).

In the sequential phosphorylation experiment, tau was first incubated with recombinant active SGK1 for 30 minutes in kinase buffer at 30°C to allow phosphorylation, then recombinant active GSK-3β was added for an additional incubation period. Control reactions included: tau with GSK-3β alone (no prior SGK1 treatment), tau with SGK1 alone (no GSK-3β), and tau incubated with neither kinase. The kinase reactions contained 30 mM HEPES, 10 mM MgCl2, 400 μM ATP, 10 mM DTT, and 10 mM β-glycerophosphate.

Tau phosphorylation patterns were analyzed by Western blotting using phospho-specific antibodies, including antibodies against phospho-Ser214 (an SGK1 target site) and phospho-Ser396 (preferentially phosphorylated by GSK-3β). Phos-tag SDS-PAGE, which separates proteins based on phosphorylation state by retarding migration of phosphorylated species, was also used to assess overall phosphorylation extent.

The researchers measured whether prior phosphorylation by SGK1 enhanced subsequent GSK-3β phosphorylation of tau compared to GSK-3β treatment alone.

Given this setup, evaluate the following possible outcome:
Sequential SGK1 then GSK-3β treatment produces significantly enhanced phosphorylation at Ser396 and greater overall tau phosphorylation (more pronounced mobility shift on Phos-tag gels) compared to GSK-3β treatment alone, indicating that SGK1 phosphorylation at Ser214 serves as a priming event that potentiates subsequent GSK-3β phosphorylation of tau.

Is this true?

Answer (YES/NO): YES